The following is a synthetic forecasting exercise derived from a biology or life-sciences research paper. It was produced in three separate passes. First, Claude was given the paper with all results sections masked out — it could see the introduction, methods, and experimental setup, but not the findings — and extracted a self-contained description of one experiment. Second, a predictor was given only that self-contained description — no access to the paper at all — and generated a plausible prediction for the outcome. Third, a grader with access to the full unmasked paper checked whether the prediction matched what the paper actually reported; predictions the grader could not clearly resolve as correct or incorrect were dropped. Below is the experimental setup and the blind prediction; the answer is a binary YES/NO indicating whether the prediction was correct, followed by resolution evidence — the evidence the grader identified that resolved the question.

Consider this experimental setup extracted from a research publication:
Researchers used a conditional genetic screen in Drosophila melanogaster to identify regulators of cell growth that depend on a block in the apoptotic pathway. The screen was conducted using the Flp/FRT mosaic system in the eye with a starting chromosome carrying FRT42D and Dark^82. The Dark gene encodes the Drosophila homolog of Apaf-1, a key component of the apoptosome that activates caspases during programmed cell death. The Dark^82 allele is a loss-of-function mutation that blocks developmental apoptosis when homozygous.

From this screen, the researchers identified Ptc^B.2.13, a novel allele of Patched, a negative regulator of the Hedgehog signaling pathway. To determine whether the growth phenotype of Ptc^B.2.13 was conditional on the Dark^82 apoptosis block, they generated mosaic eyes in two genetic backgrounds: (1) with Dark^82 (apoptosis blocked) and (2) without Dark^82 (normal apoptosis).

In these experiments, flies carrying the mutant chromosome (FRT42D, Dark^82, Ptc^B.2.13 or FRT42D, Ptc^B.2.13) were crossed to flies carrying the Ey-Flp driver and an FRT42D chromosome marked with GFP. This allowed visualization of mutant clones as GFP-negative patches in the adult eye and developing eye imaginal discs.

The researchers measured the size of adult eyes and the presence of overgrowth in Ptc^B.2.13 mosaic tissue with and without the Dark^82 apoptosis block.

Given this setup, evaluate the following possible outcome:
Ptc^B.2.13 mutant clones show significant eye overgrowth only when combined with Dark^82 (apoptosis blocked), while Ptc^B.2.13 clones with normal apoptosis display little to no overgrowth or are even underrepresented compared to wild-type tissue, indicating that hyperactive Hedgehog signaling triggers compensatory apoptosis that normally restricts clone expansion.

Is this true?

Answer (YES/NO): YES